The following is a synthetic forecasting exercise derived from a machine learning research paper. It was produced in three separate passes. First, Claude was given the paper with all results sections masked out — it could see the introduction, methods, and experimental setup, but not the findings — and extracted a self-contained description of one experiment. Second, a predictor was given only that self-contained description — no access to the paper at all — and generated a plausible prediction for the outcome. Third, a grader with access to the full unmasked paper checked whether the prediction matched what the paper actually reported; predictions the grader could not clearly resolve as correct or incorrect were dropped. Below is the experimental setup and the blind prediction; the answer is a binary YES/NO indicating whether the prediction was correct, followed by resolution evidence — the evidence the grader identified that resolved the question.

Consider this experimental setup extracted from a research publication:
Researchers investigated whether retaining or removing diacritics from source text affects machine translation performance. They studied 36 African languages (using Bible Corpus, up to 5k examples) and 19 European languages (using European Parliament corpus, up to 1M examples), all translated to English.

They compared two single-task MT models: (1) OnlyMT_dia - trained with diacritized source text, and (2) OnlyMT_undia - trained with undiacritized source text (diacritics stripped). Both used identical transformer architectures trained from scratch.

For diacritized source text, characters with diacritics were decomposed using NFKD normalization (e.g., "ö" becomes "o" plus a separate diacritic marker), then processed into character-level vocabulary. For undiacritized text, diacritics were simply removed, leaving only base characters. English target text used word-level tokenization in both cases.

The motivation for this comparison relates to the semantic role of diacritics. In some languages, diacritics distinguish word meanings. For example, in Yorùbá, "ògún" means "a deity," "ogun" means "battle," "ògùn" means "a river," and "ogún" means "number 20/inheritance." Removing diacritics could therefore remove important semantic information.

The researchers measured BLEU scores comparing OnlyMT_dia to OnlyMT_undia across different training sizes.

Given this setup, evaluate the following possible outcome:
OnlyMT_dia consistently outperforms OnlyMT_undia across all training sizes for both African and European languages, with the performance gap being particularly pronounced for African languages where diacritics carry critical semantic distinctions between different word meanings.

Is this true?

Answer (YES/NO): NO